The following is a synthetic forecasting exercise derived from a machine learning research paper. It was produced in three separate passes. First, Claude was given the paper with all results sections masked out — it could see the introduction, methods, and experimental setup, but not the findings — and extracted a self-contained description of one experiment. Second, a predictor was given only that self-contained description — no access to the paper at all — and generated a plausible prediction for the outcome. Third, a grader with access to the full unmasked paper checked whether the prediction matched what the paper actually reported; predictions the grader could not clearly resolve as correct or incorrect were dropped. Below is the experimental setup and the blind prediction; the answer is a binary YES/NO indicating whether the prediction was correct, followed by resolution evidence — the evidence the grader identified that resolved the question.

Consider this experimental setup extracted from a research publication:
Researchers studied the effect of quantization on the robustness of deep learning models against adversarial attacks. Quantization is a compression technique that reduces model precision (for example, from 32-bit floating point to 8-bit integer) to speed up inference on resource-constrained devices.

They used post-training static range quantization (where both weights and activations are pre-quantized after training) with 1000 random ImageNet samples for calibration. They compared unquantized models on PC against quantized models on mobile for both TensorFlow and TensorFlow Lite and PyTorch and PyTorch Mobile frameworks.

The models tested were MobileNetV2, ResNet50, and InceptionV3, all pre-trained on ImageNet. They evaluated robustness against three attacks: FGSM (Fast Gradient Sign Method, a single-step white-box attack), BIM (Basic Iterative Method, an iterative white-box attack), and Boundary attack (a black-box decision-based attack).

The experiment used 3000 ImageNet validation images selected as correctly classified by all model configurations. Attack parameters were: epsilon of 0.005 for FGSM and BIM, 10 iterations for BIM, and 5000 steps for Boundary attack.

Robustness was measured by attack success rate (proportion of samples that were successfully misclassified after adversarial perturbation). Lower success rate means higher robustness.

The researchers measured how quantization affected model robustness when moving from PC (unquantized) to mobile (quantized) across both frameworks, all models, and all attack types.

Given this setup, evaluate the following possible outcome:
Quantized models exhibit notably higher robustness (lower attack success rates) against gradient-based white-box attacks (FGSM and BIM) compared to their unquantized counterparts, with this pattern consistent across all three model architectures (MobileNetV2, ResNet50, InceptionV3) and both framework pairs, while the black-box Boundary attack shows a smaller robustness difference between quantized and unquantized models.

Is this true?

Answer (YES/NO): NO